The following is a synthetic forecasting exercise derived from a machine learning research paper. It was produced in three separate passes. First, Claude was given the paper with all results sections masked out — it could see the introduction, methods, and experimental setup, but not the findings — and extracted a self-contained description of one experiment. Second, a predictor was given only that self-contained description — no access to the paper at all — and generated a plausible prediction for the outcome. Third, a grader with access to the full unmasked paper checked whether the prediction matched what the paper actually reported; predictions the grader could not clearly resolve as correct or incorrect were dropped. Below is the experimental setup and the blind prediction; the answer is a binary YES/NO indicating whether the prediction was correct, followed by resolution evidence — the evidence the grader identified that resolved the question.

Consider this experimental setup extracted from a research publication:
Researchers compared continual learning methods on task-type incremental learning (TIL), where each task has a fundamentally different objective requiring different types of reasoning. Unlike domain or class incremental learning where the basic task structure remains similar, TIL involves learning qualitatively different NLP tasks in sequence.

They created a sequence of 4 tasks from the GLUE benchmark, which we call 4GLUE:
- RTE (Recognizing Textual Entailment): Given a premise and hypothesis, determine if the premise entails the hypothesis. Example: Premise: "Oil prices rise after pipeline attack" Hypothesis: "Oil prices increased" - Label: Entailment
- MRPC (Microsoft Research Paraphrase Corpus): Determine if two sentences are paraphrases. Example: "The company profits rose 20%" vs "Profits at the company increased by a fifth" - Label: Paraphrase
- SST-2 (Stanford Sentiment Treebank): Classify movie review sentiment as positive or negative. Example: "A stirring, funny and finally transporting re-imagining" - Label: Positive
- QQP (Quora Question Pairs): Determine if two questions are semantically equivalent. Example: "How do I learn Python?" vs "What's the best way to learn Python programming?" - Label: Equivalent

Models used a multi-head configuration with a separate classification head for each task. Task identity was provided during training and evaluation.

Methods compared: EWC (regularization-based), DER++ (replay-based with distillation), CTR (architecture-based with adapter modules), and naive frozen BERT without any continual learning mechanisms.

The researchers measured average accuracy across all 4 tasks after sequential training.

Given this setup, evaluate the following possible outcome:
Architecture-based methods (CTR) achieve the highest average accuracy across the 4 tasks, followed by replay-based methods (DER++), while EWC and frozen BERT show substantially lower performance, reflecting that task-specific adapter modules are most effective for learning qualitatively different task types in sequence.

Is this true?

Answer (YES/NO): NO